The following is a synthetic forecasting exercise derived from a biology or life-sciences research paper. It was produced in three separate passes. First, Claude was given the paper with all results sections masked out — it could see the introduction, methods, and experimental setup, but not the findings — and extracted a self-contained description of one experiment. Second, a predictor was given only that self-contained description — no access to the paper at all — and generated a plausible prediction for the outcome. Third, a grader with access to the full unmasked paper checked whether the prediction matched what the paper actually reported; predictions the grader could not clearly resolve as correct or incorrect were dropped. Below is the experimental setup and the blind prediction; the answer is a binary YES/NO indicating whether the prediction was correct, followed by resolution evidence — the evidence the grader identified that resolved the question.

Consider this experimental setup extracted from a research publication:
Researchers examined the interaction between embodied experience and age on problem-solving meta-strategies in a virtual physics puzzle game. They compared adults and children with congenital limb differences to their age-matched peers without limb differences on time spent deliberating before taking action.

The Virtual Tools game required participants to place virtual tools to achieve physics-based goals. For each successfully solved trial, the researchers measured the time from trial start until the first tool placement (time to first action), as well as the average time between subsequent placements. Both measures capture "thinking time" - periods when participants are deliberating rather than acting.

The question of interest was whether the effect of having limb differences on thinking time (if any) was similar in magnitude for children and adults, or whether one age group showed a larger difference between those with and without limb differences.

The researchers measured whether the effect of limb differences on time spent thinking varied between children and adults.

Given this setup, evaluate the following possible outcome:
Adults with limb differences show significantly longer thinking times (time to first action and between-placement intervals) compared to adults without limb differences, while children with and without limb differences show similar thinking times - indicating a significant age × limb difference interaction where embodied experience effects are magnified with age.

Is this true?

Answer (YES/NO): NO